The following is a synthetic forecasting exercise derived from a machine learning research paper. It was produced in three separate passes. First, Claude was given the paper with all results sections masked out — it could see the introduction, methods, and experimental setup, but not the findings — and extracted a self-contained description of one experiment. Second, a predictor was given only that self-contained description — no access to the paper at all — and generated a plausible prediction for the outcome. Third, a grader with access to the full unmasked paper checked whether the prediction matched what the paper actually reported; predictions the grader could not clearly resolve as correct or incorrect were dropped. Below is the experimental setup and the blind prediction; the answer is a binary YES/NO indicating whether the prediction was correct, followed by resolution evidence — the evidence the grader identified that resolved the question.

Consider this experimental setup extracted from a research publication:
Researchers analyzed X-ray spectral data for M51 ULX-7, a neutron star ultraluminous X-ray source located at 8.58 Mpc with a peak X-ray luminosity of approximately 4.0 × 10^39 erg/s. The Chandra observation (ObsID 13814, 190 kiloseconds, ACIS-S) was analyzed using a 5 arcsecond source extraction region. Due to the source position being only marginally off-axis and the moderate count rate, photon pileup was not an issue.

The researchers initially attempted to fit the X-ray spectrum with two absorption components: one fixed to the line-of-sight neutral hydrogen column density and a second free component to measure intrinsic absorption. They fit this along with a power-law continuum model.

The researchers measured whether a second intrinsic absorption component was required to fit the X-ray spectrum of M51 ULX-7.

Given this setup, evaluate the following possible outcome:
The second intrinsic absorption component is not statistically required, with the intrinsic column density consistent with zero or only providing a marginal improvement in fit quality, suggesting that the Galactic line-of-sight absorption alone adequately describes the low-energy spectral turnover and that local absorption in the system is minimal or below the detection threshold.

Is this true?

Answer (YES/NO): YES